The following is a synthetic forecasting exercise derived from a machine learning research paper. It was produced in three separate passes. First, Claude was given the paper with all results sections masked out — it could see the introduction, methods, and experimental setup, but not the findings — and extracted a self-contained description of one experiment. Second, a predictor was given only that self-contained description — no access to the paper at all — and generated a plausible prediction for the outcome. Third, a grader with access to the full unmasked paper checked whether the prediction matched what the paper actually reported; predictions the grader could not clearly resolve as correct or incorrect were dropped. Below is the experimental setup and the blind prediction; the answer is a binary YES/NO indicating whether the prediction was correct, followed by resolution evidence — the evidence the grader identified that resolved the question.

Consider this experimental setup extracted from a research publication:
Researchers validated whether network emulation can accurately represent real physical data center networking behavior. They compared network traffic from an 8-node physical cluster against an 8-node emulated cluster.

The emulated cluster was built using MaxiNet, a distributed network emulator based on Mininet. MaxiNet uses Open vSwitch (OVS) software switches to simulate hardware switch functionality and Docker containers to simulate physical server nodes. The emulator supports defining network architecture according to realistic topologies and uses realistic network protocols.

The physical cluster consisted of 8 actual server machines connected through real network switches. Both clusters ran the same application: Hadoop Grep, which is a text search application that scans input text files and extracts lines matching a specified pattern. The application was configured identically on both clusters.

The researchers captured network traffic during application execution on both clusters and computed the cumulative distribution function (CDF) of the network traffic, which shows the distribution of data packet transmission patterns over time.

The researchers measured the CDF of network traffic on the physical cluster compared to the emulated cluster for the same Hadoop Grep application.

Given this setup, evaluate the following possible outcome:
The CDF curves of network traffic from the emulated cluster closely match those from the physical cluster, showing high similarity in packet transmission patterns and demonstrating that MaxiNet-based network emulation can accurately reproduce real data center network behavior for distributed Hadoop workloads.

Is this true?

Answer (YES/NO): YES